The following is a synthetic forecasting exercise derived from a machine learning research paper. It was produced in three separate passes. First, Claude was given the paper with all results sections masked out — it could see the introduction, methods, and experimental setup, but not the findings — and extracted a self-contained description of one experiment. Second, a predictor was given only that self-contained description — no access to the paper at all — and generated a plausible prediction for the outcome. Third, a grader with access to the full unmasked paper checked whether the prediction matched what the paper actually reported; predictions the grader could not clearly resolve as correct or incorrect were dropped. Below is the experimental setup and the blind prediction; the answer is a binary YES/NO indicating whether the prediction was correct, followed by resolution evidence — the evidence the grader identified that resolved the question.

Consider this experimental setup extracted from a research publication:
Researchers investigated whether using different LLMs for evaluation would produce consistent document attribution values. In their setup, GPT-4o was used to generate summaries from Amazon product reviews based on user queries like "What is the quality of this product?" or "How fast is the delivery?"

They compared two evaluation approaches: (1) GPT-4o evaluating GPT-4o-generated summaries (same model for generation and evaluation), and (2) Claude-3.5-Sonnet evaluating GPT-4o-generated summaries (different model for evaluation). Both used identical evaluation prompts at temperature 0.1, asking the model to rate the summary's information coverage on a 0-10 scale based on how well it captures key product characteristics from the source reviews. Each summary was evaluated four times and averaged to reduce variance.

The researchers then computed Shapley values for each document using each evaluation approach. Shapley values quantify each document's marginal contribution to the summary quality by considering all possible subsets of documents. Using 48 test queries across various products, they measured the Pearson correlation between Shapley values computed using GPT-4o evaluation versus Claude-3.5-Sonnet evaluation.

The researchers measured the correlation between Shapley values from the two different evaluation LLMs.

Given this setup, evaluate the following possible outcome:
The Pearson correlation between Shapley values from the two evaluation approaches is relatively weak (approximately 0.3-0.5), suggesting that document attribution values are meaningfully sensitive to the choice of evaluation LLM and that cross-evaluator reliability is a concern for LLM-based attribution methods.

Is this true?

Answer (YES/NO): NO